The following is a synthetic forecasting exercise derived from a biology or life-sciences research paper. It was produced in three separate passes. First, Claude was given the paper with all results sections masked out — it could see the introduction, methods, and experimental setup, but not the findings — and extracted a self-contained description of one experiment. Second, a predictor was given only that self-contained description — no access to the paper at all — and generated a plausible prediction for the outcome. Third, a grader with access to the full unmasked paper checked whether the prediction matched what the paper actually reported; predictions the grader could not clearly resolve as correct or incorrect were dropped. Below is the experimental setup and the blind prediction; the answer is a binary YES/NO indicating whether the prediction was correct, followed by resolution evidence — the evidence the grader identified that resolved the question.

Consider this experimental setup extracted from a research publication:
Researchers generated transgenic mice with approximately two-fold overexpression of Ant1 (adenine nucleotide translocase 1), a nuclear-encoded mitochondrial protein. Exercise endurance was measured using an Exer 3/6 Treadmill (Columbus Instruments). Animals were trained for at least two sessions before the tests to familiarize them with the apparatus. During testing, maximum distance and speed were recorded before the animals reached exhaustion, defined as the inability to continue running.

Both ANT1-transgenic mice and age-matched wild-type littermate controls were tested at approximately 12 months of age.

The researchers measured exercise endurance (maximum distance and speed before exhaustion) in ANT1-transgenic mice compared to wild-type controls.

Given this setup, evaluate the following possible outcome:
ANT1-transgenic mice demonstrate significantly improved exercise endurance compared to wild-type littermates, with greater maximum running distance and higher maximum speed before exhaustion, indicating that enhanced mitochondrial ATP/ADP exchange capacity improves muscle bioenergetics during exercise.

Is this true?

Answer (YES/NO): NO